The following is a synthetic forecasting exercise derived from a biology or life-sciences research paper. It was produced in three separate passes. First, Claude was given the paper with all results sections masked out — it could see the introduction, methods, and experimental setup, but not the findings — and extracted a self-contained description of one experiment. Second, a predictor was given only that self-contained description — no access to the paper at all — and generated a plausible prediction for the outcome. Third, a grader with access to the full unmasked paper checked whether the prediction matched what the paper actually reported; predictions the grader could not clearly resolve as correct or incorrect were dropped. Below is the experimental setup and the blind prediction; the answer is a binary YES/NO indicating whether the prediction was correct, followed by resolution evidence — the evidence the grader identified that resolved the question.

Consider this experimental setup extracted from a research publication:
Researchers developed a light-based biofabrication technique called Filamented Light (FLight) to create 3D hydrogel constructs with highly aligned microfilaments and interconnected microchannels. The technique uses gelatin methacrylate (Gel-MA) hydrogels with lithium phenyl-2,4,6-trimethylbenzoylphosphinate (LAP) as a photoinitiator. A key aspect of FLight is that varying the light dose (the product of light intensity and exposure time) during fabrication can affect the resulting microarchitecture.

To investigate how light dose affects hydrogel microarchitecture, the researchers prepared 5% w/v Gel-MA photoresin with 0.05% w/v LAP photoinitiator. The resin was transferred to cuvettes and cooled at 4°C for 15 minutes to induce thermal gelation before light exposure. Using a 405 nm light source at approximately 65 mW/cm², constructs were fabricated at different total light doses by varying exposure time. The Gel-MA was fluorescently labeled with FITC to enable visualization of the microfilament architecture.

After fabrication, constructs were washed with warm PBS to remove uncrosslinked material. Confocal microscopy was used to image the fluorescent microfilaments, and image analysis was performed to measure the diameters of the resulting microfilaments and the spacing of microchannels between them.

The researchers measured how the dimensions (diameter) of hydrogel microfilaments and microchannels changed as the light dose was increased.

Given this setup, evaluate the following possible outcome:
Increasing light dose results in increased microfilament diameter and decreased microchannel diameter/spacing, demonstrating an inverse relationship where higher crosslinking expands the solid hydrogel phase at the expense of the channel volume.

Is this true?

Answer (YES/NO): YES